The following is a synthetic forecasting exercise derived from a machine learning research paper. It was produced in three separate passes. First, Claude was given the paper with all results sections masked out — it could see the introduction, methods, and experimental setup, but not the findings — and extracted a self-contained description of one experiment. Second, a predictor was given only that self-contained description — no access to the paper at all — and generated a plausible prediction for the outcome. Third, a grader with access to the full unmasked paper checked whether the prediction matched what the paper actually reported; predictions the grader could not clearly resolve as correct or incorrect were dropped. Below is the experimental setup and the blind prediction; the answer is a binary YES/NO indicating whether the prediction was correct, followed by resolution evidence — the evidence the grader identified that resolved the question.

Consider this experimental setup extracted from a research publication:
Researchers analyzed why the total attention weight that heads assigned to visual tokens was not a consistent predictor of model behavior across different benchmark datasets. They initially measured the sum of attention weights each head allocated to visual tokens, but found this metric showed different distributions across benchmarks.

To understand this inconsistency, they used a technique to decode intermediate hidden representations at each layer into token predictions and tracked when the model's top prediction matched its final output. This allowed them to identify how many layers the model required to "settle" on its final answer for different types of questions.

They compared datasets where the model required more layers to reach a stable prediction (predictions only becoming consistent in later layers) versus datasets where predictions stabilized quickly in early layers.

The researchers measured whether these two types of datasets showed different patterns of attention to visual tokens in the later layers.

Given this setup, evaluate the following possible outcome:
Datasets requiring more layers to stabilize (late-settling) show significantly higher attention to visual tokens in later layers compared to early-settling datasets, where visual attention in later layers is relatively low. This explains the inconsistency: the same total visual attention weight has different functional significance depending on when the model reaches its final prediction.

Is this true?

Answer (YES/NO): YES